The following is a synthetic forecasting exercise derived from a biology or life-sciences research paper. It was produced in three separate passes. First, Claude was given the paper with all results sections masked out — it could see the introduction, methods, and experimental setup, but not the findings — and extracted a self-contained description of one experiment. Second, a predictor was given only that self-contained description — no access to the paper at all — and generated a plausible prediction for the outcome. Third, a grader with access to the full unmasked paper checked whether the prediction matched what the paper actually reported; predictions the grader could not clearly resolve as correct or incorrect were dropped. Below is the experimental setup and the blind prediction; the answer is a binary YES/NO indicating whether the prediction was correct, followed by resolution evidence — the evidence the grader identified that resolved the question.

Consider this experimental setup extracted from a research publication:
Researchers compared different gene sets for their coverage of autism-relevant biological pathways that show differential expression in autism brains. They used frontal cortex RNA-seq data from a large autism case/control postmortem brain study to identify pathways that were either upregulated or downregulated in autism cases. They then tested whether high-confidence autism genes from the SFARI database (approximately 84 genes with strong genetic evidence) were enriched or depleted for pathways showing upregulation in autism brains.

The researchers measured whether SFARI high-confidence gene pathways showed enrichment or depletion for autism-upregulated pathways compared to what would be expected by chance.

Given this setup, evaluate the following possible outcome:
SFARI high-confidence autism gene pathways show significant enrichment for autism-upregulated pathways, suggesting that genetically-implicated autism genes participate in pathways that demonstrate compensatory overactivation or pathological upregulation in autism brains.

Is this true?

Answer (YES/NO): NO